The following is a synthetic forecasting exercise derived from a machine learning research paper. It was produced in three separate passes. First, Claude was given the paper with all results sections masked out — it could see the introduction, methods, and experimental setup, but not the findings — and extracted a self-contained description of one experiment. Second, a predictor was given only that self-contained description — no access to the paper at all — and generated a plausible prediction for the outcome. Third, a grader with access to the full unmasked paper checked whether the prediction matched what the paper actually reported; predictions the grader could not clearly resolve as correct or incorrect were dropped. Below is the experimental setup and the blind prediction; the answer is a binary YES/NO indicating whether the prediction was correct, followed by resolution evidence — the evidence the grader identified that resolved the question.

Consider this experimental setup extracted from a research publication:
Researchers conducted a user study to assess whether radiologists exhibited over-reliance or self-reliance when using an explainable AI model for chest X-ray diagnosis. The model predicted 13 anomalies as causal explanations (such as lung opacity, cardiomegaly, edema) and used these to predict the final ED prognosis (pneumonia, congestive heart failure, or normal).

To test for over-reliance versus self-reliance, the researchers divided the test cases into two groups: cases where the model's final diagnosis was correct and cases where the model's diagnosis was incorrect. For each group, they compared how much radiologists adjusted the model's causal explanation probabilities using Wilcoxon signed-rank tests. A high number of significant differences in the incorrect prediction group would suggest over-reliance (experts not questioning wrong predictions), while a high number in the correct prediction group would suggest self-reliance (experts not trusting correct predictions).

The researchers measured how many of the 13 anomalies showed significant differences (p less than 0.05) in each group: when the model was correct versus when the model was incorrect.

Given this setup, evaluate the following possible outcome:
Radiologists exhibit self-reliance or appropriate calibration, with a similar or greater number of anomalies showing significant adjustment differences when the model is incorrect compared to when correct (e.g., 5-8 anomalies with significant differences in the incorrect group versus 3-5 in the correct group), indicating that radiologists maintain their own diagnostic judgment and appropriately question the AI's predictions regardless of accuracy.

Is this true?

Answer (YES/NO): NO